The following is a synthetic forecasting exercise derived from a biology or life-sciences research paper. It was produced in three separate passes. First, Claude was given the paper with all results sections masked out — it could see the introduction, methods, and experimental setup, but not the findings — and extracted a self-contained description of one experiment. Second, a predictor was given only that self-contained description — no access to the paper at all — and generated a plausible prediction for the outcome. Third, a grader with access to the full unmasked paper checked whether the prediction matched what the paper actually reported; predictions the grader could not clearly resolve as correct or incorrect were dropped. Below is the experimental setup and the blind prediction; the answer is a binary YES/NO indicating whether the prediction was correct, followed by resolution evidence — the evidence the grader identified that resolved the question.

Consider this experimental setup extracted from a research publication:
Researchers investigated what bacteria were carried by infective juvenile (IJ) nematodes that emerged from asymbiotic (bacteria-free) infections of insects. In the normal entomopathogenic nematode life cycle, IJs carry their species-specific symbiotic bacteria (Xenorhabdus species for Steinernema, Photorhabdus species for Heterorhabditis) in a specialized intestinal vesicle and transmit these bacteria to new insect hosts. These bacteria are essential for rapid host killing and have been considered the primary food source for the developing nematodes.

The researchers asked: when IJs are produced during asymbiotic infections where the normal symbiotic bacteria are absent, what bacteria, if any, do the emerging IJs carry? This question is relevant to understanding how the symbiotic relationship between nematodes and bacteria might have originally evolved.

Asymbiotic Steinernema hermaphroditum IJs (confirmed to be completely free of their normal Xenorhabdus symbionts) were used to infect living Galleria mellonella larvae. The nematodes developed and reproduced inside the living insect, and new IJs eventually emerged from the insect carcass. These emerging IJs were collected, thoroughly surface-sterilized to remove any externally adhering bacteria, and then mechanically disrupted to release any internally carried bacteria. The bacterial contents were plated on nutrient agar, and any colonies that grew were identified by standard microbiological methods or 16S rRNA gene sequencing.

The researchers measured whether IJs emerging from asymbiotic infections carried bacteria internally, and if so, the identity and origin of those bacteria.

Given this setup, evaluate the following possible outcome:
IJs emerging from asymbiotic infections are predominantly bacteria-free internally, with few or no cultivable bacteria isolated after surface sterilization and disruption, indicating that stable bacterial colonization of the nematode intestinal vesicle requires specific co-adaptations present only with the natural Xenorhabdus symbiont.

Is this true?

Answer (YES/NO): NO